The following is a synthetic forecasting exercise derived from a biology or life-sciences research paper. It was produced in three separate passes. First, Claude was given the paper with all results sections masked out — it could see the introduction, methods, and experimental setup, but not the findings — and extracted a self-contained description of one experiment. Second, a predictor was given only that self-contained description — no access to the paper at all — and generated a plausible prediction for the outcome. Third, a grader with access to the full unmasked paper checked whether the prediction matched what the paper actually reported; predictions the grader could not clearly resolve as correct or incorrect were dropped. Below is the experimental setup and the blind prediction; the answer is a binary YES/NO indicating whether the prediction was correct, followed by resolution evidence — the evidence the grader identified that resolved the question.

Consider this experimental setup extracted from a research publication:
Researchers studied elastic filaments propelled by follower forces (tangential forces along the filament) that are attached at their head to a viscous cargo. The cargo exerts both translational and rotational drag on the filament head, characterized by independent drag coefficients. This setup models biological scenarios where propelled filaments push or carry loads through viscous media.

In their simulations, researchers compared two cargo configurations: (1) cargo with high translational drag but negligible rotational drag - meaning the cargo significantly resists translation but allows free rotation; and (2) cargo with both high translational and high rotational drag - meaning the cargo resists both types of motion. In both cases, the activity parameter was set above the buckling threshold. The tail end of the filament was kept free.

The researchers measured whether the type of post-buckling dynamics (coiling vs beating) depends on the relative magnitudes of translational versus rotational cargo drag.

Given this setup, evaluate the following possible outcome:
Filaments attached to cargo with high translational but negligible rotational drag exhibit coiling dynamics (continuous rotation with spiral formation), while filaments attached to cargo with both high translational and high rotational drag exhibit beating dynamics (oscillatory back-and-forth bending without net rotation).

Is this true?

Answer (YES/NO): YES